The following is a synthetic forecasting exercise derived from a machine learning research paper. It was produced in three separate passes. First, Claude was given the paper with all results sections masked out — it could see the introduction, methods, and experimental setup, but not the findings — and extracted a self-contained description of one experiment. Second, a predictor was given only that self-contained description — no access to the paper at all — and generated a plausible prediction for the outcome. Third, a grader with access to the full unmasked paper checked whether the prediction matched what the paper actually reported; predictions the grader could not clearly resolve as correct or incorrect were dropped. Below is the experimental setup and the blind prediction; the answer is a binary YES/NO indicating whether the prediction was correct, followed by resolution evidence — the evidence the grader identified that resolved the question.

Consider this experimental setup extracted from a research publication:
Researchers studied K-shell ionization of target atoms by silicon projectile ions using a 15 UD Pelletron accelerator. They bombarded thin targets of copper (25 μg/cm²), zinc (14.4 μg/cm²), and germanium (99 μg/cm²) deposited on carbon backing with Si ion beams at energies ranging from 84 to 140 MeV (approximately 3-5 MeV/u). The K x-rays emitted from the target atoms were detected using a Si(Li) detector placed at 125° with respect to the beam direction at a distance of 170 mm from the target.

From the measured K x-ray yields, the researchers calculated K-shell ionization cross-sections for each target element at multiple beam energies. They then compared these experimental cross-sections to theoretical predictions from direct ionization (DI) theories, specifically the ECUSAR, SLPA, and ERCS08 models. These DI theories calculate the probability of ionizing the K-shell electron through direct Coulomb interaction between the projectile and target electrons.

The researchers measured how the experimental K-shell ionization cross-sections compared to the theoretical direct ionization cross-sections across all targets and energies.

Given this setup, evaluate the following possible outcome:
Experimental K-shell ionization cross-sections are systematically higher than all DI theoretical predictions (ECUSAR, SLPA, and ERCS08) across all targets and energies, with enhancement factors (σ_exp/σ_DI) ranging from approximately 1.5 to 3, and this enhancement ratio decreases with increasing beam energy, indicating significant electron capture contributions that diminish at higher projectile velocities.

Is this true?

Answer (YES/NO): NO